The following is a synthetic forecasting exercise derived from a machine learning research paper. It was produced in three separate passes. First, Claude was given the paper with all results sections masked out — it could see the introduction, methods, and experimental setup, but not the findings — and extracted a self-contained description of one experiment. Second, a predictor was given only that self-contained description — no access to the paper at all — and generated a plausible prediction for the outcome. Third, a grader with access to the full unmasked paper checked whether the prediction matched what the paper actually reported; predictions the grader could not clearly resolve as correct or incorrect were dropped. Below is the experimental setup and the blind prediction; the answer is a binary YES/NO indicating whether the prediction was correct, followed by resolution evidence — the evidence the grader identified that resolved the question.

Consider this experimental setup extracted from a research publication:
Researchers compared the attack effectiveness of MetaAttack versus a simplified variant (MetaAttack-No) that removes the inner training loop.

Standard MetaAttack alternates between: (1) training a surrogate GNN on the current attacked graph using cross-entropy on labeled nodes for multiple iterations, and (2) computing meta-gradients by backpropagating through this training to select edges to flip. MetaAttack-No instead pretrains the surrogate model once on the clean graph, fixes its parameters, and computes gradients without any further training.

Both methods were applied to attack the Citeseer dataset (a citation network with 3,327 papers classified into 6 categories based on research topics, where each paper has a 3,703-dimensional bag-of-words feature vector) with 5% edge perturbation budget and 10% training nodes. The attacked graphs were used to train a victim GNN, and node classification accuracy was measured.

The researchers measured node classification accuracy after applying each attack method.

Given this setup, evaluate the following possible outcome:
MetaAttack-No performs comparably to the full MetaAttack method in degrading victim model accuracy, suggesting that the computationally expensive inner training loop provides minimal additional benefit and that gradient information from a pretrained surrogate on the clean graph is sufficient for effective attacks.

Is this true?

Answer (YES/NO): NO